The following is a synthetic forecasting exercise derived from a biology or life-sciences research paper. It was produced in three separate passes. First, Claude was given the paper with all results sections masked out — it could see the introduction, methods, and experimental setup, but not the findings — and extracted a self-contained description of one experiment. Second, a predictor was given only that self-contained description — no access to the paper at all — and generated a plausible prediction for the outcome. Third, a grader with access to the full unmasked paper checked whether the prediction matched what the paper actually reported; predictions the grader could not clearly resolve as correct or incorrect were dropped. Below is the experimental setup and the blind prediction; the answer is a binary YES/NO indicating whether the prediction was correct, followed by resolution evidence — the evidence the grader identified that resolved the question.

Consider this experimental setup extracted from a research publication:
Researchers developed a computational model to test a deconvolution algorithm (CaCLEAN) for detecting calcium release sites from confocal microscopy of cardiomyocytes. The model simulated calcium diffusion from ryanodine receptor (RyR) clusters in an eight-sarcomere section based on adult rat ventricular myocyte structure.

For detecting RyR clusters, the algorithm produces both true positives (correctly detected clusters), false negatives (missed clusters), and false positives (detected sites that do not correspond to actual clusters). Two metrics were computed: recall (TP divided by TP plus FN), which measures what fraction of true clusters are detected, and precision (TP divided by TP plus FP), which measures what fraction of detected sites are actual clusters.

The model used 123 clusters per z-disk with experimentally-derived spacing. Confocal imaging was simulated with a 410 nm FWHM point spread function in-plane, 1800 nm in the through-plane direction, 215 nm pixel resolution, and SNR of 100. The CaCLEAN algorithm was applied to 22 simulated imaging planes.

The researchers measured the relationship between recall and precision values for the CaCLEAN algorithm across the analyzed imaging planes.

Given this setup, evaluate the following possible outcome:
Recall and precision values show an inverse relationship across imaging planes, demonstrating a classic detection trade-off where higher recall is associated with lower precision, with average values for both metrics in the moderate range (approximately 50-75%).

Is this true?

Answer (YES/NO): YES